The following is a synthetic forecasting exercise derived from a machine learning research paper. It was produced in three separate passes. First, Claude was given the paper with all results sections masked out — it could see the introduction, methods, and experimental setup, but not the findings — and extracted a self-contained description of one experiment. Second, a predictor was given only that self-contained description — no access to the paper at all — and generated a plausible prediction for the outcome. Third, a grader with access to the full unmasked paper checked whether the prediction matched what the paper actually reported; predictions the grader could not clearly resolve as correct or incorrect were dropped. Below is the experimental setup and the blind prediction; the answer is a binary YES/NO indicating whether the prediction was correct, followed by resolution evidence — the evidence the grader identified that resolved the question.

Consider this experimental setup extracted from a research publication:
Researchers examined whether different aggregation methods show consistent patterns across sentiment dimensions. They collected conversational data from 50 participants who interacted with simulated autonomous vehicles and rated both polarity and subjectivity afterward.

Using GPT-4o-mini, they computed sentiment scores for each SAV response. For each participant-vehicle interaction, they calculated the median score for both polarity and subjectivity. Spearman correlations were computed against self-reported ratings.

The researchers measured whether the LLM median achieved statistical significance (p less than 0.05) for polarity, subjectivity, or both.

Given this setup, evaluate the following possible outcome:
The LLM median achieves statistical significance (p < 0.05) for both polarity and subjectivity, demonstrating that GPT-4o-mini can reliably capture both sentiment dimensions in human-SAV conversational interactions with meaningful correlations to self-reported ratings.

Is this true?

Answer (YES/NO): NO